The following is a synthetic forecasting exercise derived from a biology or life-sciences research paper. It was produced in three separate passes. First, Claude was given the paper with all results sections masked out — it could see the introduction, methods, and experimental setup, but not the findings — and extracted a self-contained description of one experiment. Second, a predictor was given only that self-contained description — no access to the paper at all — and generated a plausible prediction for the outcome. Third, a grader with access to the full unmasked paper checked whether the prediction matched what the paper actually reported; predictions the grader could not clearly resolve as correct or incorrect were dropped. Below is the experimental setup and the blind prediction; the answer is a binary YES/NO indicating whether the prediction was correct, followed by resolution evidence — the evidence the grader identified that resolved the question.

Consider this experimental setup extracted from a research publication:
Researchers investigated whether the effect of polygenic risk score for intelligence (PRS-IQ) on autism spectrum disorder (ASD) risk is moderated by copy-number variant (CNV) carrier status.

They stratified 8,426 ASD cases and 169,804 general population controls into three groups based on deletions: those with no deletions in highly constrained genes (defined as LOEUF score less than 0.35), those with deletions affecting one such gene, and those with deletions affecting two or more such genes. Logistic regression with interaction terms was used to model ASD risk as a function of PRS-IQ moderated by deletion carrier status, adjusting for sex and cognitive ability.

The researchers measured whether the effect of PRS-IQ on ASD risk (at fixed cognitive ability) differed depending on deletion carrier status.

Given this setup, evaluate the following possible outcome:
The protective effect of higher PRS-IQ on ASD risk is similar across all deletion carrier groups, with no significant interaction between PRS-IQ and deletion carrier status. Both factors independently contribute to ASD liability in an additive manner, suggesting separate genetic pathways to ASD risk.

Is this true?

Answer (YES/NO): NO